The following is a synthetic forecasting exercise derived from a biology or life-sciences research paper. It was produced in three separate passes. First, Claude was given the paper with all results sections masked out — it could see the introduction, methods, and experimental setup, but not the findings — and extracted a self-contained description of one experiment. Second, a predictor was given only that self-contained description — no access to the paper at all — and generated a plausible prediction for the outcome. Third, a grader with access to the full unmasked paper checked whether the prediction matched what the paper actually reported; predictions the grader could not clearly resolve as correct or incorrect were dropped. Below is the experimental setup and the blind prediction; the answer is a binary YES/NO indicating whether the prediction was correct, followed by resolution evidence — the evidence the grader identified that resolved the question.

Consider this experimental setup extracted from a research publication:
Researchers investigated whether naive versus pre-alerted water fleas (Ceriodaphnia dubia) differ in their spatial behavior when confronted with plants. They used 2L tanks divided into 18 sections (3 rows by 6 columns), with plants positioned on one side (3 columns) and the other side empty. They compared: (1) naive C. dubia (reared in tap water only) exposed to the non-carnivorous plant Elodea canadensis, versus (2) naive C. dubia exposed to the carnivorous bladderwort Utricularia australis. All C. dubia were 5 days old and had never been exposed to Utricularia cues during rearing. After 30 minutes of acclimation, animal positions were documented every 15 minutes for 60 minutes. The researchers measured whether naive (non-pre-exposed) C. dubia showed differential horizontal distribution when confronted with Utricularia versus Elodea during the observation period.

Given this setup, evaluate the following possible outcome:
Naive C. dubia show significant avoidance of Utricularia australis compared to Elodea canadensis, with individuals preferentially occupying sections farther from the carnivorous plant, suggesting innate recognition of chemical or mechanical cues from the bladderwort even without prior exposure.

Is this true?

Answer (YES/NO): YES